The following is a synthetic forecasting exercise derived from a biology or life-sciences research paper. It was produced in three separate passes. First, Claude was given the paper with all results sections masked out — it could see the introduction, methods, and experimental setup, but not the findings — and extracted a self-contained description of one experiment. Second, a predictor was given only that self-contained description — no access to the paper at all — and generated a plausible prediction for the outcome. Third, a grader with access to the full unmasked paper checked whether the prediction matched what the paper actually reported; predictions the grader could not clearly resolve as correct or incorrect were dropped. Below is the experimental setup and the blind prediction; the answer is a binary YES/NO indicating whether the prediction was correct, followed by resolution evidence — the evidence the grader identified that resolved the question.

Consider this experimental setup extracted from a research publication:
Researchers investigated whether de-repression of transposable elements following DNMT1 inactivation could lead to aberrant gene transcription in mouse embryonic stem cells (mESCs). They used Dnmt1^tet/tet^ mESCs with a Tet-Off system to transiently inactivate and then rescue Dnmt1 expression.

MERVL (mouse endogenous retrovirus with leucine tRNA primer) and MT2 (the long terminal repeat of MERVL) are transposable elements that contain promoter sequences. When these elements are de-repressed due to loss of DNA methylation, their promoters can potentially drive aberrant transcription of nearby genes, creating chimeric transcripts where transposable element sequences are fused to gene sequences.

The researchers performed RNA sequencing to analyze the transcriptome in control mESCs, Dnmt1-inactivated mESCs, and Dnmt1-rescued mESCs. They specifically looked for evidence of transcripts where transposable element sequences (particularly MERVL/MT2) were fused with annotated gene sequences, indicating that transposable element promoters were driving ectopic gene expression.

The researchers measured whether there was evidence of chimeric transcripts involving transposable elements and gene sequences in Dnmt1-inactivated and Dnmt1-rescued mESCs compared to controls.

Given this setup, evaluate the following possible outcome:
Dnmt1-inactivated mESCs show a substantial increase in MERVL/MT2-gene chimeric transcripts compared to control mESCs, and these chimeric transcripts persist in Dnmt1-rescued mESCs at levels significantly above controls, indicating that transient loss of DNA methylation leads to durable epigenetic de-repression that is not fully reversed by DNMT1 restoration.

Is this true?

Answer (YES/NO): YES